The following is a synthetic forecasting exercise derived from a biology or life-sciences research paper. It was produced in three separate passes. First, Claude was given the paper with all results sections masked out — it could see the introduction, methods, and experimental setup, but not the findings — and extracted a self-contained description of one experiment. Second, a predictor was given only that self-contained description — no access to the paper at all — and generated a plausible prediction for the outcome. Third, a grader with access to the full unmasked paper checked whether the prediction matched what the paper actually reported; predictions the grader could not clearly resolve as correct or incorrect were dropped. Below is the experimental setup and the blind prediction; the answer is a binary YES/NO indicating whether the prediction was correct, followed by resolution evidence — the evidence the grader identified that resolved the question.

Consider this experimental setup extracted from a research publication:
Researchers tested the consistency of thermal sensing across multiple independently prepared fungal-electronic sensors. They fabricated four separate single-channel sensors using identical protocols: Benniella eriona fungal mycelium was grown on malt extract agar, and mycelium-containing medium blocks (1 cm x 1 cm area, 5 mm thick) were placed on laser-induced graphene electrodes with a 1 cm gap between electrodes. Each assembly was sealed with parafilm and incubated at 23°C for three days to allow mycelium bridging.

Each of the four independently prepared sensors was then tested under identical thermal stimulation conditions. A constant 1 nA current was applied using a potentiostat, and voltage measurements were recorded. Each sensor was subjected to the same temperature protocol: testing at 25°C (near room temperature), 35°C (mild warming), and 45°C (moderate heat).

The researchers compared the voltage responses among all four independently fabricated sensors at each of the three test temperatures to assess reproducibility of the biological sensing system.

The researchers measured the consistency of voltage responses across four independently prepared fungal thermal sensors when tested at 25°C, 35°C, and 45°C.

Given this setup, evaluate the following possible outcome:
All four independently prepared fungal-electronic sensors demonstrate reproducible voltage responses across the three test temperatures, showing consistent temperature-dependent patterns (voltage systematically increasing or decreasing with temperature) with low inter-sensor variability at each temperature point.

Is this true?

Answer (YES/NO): YES